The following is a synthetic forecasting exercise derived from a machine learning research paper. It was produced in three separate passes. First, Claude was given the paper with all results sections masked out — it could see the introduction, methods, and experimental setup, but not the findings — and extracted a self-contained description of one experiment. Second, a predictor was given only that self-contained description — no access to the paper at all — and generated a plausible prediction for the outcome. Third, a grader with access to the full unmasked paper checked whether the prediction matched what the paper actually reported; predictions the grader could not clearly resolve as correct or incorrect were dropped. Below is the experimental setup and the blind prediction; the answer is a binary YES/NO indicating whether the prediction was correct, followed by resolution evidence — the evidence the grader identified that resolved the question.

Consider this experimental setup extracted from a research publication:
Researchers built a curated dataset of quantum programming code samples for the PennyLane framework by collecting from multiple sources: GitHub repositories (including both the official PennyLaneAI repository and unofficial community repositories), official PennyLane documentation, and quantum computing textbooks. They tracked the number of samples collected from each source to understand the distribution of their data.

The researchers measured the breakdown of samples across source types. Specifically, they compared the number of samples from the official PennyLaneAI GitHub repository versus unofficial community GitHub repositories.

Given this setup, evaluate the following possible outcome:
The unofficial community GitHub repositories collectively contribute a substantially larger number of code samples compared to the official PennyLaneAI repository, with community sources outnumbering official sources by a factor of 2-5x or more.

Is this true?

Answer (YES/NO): NO